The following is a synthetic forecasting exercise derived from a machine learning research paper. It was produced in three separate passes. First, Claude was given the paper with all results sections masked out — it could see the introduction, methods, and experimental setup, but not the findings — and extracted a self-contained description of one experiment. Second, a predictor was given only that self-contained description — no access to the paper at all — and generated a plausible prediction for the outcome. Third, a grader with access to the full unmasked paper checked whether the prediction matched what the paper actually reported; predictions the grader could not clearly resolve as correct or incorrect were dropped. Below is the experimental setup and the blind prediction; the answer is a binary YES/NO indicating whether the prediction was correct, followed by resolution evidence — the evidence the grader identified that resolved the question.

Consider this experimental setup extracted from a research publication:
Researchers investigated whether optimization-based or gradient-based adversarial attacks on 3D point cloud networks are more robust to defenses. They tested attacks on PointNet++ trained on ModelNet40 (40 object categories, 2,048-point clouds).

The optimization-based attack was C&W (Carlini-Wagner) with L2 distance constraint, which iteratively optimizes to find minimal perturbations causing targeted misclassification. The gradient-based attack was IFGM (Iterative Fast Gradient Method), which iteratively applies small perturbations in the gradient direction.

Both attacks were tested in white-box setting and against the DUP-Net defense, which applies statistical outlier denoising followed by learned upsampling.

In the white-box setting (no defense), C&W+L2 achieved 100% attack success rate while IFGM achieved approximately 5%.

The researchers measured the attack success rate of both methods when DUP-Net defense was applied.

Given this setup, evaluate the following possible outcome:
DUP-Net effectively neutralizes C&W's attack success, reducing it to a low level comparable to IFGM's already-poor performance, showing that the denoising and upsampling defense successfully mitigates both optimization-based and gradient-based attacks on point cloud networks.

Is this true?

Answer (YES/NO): YES